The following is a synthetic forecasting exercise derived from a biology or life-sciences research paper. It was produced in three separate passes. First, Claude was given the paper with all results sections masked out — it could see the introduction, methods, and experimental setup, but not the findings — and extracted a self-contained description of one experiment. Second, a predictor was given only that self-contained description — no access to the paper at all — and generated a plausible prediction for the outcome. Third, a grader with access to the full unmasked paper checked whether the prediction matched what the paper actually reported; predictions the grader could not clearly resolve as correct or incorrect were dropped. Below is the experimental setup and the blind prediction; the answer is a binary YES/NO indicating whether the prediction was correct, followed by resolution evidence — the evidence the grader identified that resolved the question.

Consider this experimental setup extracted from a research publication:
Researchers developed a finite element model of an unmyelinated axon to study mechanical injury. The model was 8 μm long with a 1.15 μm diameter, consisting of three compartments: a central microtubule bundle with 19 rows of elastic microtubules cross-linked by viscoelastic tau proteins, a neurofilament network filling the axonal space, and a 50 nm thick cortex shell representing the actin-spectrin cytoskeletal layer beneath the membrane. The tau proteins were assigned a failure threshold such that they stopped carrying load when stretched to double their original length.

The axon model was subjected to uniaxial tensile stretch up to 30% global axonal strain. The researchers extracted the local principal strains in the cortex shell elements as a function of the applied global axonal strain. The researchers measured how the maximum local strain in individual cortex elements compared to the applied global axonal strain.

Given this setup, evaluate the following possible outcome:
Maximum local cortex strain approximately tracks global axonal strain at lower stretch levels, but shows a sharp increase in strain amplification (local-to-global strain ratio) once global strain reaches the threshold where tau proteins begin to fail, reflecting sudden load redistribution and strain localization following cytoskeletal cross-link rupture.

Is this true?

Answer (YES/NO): NO